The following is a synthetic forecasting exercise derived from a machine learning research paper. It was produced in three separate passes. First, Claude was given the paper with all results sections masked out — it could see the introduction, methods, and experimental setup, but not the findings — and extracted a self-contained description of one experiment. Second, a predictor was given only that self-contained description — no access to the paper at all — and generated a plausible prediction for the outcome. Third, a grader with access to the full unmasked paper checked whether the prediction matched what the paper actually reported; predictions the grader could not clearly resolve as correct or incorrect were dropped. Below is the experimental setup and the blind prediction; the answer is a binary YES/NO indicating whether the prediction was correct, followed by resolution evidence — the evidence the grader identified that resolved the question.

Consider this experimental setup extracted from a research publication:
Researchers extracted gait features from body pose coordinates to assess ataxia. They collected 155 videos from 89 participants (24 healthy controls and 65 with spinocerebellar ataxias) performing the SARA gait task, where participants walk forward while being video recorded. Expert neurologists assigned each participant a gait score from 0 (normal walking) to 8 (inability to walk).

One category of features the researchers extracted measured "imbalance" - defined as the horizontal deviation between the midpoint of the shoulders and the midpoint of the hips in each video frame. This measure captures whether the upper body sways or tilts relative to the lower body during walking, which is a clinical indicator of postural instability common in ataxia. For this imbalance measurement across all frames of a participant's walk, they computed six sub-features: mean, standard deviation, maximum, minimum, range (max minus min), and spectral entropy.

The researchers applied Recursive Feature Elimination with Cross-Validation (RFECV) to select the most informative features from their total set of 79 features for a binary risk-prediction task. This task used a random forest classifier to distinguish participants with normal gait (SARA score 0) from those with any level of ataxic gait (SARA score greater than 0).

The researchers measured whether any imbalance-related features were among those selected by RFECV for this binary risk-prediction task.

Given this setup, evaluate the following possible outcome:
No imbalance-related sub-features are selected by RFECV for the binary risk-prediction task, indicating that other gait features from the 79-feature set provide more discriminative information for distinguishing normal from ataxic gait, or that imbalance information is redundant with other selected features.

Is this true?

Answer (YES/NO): NO